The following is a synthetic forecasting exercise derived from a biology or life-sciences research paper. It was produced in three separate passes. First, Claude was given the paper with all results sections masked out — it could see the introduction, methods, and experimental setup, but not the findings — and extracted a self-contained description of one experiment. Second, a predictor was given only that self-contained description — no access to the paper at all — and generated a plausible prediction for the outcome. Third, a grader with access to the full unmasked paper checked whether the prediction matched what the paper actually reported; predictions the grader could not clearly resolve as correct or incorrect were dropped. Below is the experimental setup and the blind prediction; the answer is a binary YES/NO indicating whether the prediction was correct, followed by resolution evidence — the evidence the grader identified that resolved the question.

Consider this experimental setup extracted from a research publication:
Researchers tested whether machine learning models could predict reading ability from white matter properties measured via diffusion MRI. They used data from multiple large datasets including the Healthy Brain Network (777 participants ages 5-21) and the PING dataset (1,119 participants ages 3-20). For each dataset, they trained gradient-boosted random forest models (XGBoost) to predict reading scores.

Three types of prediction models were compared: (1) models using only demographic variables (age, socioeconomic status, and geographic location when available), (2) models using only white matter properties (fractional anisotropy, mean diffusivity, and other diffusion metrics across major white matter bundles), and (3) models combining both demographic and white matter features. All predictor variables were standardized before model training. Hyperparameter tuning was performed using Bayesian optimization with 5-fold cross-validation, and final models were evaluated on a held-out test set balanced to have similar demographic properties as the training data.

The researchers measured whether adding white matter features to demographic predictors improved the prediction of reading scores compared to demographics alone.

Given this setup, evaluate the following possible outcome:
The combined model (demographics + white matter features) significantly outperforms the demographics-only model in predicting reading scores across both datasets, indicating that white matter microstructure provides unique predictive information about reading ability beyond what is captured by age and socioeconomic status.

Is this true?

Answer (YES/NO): NO